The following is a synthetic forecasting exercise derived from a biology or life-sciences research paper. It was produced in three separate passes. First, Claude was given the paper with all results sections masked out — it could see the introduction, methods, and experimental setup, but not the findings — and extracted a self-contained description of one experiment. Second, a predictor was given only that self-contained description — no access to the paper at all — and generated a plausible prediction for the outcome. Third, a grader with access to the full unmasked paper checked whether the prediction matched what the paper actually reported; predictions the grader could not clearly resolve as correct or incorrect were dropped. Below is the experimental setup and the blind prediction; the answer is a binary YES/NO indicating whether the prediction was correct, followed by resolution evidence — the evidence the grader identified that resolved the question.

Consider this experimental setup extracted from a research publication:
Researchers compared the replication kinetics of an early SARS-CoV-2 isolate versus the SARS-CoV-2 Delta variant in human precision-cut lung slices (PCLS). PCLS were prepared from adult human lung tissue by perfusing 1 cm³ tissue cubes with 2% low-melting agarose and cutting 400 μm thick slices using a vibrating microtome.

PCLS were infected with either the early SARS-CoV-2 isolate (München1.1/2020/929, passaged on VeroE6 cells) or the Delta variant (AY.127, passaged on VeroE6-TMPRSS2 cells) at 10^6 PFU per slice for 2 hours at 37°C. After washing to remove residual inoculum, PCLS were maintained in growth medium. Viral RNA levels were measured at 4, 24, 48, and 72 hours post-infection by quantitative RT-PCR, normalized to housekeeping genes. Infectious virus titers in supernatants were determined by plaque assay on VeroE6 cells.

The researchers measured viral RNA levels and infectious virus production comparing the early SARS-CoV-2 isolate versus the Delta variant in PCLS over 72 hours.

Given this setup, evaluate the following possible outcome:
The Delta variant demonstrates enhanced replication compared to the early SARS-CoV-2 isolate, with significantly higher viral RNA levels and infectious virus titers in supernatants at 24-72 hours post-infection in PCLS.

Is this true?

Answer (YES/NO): NO